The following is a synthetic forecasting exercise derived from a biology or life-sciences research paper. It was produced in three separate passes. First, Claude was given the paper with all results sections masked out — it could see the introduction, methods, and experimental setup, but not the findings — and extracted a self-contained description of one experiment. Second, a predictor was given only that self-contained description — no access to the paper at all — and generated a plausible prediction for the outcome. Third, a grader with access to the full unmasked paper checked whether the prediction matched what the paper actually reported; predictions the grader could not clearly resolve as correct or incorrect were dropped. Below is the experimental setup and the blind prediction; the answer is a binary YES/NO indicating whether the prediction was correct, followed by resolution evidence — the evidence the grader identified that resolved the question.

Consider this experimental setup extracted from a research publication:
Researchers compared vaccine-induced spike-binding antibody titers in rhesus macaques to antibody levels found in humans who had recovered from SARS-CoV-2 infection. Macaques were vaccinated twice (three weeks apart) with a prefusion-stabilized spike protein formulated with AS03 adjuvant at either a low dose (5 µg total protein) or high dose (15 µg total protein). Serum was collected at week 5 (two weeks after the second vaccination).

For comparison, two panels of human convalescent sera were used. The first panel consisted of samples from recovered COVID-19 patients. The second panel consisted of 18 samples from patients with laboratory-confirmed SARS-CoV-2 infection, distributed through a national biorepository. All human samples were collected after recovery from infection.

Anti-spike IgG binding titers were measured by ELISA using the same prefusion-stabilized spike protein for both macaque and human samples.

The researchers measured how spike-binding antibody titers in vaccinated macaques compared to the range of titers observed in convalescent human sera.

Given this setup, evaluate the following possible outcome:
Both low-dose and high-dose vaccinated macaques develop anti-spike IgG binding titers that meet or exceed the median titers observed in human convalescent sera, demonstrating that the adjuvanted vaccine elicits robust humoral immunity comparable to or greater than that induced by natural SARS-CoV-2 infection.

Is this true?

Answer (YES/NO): YES